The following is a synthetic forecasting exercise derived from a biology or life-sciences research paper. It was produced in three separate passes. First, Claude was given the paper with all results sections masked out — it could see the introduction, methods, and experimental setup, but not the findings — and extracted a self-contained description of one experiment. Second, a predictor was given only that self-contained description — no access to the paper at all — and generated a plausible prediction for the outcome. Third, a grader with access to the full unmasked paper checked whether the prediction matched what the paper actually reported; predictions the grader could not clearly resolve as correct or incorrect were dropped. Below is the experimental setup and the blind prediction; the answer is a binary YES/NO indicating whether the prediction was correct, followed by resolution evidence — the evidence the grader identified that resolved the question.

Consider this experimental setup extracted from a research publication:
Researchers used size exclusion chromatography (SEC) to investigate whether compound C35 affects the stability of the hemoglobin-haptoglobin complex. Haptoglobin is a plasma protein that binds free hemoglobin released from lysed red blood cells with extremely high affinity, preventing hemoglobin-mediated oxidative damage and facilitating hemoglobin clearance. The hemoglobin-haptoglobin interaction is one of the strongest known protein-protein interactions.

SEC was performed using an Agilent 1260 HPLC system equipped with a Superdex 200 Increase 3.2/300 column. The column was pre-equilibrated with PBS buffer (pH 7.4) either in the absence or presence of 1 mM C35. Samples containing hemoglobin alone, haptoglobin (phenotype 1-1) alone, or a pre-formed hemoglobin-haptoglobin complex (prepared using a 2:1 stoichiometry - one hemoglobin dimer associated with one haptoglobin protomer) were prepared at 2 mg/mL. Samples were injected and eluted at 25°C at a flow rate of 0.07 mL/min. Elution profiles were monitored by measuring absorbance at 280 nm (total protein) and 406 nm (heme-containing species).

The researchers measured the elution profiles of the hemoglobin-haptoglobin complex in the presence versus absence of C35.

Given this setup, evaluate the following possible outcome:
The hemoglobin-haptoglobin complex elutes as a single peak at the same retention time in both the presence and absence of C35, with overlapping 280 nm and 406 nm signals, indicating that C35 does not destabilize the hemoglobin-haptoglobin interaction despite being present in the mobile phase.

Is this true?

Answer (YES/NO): YES